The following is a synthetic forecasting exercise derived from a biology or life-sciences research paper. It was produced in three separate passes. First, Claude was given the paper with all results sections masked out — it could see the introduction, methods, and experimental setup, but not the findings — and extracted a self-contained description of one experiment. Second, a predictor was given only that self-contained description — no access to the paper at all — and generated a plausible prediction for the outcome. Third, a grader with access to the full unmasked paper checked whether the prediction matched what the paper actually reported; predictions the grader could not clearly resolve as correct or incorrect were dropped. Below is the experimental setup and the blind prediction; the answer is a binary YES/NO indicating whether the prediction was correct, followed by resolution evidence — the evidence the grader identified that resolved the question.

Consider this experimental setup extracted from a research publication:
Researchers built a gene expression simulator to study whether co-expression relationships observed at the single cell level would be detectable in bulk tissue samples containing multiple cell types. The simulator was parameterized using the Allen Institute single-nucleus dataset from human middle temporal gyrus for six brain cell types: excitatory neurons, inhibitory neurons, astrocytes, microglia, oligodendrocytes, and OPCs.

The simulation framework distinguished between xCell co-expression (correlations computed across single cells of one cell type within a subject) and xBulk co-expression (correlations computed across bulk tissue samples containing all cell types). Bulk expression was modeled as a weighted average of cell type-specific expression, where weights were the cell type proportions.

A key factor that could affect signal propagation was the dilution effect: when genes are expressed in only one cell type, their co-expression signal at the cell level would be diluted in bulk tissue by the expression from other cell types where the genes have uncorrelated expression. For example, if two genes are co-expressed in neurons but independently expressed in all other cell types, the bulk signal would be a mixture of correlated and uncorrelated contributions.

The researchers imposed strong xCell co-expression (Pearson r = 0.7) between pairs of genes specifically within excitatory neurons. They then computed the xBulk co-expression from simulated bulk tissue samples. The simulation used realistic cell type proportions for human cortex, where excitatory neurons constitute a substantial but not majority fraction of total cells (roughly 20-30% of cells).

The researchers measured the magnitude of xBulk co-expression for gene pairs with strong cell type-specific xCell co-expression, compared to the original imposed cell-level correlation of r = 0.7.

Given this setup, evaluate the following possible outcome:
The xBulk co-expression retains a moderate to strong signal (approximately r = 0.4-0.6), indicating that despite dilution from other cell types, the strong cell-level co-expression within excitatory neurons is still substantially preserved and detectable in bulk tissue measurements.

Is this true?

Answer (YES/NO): NO